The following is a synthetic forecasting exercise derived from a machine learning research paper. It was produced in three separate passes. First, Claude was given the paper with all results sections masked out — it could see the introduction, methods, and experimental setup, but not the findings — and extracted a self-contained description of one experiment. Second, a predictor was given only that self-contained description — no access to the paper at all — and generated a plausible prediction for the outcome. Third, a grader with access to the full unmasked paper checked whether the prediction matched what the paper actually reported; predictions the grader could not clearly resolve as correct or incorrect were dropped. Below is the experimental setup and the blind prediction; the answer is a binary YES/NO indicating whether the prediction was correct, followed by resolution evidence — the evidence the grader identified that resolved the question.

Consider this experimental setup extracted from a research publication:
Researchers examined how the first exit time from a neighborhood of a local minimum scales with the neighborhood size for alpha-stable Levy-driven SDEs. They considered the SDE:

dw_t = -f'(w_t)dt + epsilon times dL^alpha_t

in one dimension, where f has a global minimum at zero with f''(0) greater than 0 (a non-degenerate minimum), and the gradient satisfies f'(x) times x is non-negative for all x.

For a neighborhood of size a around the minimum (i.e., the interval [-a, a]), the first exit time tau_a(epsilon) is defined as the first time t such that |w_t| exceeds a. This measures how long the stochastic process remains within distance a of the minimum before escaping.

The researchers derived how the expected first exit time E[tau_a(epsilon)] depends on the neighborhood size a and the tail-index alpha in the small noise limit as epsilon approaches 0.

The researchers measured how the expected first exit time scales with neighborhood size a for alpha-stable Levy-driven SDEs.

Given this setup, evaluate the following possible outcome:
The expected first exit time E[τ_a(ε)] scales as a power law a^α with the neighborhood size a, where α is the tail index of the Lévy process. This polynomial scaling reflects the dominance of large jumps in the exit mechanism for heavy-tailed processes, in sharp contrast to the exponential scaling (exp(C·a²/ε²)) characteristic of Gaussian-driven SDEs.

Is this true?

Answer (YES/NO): YES